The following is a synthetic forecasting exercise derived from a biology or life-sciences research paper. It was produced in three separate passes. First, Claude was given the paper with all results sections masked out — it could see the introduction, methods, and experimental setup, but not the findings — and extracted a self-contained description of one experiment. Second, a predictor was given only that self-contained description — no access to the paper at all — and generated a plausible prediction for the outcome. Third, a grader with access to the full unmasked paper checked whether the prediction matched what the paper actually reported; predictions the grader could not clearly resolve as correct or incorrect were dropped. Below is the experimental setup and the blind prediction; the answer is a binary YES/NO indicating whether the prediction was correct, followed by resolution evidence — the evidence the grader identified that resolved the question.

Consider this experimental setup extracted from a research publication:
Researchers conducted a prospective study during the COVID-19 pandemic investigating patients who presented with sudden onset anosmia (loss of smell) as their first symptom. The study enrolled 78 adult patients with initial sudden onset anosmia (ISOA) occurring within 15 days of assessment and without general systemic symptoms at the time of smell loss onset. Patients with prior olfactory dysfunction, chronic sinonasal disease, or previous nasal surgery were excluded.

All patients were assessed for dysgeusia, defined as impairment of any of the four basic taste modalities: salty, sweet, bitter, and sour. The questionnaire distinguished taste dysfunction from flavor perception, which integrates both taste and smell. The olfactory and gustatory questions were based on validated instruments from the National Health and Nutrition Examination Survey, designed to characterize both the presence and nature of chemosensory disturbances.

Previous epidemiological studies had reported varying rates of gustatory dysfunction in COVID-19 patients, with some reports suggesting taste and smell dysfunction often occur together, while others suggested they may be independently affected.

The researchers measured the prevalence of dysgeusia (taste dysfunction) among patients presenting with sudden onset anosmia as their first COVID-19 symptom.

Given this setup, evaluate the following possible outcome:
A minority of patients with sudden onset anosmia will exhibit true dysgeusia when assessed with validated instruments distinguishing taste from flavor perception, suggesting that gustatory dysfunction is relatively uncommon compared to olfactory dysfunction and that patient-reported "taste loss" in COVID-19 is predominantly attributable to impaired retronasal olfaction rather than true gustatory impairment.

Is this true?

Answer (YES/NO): NO